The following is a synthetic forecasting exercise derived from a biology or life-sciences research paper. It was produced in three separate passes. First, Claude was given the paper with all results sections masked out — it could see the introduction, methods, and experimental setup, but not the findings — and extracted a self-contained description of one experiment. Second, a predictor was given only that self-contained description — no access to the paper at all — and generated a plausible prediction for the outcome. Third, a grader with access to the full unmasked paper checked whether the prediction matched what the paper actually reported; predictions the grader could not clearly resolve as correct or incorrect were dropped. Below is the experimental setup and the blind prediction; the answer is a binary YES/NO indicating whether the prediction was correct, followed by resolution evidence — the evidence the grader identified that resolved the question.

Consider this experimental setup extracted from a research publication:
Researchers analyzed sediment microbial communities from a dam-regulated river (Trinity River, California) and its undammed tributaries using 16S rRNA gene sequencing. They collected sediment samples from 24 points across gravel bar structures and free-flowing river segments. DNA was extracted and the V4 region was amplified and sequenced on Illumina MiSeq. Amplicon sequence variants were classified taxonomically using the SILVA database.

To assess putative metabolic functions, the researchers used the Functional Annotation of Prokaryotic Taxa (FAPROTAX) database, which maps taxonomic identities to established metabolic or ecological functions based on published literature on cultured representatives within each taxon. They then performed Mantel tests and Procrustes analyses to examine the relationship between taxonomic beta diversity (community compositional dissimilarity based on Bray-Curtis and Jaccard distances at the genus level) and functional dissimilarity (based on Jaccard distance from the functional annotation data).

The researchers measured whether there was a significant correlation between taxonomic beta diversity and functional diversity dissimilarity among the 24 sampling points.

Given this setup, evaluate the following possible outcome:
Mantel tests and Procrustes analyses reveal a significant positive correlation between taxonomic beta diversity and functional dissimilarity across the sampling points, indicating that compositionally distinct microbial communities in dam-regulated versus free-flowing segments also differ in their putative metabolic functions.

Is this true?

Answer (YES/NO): YES